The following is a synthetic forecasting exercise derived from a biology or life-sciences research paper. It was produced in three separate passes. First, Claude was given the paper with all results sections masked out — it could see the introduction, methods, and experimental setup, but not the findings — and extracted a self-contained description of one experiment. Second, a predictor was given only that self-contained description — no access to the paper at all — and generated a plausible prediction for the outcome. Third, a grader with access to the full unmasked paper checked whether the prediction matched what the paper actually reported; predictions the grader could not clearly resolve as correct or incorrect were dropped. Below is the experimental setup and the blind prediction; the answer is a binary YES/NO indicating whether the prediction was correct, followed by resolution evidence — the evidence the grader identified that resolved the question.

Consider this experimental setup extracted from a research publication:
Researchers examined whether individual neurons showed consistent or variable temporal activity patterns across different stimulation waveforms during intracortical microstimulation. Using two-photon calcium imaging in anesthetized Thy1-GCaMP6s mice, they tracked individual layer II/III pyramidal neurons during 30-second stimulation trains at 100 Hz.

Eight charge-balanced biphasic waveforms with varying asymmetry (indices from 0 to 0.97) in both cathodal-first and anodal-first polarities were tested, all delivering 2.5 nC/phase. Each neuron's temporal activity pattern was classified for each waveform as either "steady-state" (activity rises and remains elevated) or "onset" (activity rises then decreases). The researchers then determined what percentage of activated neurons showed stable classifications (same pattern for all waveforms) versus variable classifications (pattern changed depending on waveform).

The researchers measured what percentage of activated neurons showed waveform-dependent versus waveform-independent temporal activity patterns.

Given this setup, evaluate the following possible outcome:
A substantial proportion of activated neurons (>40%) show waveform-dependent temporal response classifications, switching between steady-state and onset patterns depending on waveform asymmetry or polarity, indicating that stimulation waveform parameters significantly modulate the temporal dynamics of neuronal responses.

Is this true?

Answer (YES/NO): YES